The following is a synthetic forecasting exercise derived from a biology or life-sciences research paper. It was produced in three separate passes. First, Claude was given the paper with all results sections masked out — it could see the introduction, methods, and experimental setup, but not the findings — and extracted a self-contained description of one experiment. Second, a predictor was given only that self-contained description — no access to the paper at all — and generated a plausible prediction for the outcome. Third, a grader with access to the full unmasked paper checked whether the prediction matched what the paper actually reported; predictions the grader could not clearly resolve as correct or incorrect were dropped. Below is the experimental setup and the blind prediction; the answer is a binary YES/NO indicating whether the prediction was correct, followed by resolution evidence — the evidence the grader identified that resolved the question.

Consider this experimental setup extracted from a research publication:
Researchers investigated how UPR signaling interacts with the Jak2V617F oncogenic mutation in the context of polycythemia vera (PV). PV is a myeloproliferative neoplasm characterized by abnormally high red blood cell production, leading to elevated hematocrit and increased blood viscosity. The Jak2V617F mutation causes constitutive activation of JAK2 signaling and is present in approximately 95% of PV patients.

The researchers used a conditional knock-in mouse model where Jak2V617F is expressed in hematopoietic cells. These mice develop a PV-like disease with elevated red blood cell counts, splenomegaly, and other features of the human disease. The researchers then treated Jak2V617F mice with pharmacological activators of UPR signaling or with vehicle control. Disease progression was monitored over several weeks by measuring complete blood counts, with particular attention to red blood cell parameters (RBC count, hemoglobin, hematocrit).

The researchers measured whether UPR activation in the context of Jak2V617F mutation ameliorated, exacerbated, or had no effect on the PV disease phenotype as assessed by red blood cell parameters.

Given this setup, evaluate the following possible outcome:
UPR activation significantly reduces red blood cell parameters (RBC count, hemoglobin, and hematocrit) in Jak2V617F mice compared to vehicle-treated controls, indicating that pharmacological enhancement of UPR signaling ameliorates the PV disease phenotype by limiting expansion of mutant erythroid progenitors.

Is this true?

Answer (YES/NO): NO